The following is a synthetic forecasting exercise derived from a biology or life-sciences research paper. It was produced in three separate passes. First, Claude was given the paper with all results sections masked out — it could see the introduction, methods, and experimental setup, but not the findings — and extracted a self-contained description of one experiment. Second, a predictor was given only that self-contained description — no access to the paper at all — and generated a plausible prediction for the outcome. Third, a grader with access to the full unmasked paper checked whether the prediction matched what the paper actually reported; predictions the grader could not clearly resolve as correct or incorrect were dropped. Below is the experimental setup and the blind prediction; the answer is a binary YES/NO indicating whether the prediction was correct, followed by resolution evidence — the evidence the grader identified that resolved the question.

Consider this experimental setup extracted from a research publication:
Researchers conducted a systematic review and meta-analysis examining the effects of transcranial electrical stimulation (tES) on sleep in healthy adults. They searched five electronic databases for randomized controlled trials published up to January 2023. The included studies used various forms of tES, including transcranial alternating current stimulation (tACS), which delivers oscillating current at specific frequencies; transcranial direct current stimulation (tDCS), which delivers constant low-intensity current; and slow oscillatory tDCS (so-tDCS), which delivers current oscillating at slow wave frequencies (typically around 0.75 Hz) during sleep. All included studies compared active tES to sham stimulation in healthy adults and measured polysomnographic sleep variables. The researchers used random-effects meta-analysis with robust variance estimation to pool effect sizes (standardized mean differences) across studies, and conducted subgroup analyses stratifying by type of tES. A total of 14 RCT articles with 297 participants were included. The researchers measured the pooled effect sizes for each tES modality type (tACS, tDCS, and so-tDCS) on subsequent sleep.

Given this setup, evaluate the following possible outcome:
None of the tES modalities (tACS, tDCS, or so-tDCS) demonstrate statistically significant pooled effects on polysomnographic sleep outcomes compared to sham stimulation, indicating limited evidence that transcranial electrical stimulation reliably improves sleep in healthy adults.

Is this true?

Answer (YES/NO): NO